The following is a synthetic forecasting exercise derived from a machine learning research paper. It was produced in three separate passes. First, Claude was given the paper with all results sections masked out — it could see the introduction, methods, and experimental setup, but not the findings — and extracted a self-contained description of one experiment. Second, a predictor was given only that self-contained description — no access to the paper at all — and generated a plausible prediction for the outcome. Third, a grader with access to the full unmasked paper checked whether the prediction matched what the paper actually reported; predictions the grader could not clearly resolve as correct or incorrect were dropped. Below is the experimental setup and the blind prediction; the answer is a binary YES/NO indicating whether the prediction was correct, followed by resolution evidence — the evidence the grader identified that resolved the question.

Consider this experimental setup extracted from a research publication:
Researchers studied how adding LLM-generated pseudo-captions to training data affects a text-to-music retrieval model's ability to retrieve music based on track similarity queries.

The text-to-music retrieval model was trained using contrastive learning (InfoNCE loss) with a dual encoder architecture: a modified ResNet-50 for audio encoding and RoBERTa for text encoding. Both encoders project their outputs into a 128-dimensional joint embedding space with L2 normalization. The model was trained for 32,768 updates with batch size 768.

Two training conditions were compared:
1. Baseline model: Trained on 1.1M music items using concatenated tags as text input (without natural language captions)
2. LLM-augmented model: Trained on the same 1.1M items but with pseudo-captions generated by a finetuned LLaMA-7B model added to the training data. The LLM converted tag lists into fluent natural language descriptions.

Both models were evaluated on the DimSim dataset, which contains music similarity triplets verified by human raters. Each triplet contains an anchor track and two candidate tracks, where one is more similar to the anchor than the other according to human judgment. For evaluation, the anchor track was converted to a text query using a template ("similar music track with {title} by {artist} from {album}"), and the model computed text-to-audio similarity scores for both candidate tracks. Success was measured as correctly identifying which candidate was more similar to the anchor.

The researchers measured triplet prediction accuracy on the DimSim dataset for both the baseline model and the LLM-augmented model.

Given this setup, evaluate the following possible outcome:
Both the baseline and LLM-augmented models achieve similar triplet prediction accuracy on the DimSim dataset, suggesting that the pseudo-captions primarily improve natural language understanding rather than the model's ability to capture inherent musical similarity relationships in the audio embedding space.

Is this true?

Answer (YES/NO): YES